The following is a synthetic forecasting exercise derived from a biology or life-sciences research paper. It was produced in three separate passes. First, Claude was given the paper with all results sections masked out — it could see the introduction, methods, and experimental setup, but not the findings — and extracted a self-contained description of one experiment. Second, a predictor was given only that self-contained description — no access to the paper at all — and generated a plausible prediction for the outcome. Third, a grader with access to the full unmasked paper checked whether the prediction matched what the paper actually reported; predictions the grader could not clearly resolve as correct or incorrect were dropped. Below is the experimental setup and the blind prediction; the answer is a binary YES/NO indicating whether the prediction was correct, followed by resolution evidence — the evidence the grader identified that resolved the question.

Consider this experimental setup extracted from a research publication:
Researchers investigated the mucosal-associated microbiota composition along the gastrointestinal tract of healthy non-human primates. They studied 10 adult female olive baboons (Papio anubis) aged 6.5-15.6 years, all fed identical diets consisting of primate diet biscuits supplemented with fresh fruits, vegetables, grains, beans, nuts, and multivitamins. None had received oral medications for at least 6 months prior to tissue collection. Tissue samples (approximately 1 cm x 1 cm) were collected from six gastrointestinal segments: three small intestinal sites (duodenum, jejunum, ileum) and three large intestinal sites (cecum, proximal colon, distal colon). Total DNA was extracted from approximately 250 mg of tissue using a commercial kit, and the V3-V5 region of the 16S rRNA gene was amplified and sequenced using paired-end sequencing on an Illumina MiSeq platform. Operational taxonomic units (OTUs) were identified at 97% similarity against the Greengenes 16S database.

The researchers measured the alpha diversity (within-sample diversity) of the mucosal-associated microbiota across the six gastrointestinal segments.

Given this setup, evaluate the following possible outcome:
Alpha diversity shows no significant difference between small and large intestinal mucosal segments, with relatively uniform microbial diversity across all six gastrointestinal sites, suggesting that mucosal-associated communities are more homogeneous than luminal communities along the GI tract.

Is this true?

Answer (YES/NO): NO